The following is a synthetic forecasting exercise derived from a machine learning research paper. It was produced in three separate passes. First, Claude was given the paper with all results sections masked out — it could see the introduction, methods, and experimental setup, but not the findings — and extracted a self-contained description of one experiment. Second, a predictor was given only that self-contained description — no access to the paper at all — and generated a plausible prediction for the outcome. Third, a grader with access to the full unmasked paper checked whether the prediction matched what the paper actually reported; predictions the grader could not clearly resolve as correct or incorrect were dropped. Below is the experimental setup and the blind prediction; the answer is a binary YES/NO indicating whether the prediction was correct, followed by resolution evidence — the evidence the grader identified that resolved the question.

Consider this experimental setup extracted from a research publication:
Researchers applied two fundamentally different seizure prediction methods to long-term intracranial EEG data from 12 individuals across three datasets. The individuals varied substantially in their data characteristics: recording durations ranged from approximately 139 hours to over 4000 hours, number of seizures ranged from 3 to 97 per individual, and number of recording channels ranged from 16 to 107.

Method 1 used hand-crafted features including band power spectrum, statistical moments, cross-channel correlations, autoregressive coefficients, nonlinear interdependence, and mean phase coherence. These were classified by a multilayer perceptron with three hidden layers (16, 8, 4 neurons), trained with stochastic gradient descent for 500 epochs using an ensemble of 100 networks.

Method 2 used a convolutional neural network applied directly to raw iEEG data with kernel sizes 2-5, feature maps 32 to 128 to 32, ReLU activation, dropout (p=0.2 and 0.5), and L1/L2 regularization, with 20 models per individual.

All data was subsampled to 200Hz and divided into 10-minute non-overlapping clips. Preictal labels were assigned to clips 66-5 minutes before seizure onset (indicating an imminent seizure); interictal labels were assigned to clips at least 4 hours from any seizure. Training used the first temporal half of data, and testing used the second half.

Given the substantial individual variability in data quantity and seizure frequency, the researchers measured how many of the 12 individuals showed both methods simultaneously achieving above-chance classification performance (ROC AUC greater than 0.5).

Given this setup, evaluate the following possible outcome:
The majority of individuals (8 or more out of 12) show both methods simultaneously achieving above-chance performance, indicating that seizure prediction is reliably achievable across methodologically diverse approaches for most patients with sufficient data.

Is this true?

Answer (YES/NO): YES